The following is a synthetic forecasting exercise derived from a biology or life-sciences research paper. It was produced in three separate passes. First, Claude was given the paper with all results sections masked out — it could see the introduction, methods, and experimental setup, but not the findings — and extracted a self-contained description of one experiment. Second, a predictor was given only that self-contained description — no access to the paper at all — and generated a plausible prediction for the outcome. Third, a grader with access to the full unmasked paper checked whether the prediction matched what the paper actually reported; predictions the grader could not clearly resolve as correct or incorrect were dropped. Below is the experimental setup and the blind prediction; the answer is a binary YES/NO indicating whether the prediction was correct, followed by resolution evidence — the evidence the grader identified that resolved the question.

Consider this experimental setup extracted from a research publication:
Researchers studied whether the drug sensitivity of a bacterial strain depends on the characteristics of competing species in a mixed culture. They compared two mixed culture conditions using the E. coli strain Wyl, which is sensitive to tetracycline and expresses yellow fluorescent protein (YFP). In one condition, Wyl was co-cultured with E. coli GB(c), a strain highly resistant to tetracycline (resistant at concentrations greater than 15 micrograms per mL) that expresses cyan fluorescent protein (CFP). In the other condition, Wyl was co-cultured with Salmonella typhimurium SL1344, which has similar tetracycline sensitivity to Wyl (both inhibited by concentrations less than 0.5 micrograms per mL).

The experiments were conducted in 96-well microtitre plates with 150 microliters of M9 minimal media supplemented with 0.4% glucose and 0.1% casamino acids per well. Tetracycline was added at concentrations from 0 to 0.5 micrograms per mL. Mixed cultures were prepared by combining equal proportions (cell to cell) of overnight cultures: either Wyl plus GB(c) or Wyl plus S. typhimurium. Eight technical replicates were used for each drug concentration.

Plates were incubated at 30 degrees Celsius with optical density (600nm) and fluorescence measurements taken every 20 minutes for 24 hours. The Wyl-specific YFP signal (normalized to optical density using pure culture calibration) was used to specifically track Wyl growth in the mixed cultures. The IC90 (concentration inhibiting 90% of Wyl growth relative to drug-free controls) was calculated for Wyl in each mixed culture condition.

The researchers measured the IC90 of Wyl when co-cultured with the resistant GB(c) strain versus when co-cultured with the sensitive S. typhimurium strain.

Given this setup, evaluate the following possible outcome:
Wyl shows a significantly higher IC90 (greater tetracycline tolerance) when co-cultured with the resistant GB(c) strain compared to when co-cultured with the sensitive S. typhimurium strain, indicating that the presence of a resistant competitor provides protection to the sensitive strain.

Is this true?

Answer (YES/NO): NO